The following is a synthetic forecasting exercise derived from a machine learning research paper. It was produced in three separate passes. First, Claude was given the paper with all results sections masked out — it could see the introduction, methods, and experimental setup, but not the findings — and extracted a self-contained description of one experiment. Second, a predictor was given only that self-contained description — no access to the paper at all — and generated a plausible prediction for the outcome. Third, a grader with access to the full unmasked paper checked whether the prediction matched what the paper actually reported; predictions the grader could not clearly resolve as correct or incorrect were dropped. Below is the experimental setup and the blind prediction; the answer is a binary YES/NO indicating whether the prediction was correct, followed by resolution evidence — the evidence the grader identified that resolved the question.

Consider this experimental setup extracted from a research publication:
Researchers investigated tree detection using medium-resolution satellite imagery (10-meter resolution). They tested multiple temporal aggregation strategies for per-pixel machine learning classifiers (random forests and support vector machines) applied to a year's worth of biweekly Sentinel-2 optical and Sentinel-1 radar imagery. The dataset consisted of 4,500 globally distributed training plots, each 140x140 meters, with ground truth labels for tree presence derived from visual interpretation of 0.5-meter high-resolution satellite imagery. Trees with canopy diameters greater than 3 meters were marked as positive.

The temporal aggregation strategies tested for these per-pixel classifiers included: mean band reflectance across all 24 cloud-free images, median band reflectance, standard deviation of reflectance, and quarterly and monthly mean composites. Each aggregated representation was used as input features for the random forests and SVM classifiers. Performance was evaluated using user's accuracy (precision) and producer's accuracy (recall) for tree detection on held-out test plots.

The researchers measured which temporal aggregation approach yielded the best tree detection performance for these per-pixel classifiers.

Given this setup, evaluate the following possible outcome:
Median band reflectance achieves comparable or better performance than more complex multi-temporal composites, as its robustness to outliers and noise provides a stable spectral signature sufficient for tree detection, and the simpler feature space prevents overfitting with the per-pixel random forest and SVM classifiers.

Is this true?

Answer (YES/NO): YES